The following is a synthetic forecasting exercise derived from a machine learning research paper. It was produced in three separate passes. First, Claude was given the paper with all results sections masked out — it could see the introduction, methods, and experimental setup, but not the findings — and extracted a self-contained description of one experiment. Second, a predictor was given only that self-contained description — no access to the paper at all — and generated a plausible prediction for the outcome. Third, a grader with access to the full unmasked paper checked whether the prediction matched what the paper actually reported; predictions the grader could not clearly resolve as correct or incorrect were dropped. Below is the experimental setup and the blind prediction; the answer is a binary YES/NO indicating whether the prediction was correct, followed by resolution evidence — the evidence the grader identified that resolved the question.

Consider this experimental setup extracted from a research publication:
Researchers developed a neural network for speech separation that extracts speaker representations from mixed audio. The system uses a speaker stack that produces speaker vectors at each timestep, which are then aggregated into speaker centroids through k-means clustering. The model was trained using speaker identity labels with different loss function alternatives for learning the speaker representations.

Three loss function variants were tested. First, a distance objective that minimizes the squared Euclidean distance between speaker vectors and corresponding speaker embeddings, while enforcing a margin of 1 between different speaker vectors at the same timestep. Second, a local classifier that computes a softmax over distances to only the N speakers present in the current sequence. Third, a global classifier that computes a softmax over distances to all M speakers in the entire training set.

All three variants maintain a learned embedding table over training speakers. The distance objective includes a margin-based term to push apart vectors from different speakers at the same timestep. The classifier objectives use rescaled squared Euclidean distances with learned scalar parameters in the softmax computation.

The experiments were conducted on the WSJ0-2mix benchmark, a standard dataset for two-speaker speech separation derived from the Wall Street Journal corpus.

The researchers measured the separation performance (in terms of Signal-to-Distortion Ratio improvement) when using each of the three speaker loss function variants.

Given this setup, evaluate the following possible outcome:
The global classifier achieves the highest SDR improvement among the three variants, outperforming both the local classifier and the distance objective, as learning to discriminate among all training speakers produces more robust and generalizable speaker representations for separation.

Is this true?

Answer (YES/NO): YES